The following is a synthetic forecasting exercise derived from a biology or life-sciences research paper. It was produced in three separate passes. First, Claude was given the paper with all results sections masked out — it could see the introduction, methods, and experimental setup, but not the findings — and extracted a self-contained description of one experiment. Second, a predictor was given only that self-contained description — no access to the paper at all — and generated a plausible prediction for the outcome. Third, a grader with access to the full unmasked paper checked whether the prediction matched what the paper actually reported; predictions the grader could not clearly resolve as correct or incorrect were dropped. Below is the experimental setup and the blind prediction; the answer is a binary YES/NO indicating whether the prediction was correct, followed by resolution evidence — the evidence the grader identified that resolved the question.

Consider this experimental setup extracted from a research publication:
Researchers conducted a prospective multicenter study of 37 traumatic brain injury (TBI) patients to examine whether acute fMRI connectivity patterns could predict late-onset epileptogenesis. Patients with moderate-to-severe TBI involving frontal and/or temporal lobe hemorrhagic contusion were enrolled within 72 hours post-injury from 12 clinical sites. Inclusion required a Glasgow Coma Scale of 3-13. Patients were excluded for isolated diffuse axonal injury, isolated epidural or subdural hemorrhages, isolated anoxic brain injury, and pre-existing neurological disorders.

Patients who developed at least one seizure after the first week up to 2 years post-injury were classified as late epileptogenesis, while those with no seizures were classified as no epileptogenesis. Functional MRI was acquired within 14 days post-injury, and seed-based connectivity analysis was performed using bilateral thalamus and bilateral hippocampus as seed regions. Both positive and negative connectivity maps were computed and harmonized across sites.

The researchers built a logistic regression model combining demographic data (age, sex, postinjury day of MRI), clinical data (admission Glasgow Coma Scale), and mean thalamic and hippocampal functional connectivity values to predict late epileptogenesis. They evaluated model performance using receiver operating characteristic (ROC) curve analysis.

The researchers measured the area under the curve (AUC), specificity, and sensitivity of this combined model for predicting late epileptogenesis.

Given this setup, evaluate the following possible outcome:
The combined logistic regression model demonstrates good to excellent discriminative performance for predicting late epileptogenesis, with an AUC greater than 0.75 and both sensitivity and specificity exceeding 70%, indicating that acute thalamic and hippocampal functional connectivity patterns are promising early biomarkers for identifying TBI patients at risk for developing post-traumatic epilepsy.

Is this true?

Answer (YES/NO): YES